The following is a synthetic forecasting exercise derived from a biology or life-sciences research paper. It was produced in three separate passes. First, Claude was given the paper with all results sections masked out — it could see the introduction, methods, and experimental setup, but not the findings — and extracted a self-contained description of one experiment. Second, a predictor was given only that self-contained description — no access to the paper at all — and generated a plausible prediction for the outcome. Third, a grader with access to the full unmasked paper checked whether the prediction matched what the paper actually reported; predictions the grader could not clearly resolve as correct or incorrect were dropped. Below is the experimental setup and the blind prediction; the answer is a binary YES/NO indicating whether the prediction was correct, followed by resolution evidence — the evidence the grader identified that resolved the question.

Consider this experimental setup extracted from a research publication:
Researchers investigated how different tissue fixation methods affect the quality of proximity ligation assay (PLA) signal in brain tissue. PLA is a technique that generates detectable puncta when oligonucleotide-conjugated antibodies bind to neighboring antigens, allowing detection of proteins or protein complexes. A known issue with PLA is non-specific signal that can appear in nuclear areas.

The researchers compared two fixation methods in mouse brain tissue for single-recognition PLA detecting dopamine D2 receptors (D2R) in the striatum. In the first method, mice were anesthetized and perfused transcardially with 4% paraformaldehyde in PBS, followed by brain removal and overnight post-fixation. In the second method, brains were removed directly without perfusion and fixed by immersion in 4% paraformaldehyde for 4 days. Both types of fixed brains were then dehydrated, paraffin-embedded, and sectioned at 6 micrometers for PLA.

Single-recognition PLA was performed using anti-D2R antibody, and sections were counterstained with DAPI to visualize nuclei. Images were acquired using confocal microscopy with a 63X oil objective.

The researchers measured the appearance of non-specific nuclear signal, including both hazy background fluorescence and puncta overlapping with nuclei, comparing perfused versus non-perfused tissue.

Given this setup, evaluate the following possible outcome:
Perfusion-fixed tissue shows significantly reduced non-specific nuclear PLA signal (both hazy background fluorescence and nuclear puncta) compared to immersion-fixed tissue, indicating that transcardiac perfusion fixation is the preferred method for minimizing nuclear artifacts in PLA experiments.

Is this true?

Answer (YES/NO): NO